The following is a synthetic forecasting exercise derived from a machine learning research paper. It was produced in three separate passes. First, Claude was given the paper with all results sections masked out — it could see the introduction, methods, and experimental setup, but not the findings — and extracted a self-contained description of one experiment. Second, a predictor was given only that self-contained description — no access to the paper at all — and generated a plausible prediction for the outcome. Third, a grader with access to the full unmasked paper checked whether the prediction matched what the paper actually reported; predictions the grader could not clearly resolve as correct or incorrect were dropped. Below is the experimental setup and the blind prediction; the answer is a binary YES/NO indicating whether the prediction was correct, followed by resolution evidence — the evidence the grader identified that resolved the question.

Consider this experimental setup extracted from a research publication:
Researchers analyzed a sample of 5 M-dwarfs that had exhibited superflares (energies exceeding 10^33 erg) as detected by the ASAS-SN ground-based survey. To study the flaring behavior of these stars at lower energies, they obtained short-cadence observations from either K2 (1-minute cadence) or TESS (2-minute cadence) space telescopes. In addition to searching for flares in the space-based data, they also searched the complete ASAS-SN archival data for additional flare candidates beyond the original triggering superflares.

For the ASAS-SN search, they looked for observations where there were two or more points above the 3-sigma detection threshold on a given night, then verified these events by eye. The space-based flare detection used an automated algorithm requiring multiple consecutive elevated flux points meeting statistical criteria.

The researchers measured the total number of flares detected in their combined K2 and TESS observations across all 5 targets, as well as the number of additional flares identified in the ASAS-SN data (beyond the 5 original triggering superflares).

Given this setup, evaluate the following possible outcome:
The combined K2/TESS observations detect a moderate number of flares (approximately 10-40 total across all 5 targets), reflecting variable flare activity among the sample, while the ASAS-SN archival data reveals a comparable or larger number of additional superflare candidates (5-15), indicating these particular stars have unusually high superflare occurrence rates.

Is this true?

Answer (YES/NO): NO